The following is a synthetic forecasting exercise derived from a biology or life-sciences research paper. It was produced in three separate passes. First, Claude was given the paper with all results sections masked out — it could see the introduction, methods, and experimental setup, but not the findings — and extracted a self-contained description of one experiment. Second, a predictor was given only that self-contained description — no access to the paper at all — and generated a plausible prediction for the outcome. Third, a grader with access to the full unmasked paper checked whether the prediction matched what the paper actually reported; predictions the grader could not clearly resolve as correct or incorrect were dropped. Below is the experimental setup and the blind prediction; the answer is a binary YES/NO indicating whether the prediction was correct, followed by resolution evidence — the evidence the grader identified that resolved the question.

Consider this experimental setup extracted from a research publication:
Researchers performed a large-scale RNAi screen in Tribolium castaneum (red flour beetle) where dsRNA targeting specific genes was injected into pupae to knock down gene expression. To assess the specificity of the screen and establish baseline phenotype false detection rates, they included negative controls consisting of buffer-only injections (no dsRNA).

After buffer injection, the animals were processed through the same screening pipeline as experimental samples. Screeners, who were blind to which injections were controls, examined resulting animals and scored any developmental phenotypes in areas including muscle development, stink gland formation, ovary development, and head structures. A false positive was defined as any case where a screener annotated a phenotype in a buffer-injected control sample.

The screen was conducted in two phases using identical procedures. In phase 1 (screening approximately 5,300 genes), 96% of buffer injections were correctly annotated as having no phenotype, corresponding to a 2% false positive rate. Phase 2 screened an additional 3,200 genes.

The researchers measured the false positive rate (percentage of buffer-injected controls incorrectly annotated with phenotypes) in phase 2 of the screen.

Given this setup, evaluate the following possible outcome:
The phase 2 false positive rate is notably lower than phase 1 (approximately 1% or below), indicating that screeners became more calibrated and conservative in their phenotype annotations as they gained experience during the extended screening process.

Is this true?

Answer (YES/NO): NO